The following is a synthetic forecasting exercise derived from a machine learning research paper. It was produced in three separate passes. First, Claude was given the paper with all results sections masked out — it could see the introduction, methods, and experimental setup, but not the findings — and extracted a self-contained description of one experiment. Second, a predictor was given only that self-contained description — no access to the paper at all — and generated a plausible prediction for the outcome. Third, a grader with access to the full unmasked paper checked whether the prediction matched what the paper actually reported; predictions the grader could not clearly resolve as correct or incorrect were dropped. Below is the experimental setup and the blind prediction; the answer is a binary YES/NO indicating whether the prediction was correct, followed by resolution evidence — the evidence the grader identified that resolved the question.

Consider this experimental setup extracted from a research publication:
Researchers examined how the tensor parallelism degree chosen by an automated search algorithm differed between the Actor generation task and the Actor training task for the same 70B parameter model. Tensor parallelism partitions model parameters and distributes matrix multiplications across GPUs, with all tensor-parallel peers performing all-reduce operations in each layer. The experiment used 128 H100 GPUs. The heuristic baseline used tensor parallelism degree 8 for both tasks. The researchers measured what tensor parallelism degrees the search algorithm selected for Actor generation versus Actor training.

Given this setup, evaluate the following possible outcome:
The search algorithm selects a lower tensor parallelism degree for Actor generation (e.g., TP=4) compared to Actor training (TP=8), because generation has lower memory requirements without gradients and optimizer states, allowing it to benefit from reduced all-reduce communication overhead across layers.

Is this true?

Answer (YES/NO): NO